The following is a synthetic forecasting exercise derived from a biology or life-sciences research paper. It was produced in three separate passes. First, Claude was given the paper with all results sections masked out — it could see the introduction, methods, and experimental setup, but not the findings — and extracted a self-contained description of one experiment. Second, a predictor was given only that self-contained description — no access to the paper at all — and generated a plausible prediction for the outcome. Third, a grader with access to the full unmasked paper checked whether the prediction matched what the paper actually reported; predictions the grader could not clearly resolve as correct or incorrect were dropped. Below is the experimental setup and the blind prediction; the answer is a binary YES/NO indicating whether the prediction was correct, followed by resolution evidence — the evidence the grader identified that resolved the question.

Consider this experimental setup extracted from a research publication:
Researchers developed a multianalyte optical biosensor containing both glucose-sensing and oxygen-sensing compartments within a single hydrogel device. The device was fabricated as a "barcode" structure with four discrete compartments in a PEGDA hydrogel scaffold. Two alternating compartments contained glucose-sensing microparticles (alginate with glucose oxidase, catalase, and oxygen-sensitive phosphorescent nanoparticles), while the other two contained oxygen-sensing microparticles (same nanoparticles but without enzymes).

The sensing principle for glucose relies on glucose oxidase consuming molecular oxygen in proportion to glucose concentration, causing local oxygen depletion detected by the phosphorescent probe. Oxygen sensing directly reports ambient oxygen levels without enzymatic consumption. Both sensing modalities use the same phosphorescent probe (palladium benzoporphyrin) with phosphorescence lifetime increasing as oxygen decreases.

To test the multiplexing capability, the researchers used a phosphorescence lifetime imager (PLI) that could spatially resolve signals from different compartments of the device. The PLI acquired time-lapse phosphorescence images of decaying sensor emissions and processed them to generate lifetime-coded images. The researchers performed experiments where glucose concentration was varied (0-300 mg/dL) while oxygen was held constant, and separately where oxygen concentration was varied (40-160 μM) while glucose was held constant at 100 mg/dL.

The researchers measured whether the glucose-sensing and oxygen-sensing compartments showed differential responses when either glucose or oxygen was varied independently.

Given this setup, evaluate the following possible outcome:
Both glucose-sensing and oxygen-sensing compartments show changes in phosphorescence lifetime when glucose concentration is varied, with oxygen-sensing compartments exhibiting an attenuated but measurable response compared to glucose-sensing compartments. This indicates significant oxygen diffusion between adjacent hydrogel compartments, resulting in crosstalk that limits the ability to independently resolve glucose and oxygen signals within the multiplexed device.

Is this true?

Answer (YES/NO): NO